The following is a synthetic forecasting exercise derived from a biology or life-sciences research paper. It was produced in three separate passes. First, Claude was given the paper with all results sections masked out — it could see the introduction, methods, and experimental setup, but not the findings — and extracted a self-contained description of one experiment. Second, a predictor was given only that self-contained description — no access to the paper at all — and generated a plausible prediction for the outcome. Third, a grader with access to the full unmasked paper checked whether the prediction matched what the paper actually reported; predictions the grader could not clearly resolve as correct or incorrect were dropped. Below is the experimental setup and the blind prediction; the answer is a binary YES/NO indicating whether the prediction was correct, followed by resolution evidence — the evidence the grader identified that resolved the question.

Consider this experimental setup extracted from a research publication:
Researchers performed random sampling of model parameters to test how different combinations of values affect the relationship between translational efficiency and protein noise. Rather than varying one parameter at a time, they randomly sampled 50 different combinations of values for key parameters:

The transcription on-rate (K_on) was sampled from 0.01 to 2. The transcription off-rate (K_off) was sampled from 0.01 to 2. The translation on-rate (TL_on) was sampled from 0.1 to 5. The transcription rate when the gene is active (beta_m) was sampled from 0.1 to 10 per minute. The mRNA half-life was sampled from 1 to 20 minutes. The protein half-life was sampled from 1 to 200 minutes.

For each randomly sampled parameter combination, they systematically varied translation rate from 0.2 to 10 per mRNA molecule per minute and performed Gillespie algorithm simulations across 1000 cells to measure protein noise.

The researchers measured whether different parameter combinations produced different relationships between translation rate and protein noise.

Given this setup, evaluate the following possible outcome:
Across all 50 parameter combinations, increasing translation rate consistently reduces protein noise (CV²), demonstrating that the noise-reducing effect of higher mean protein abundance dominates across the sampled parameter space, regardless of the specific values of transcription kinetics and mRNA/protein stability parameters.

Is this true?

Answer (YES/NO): NO